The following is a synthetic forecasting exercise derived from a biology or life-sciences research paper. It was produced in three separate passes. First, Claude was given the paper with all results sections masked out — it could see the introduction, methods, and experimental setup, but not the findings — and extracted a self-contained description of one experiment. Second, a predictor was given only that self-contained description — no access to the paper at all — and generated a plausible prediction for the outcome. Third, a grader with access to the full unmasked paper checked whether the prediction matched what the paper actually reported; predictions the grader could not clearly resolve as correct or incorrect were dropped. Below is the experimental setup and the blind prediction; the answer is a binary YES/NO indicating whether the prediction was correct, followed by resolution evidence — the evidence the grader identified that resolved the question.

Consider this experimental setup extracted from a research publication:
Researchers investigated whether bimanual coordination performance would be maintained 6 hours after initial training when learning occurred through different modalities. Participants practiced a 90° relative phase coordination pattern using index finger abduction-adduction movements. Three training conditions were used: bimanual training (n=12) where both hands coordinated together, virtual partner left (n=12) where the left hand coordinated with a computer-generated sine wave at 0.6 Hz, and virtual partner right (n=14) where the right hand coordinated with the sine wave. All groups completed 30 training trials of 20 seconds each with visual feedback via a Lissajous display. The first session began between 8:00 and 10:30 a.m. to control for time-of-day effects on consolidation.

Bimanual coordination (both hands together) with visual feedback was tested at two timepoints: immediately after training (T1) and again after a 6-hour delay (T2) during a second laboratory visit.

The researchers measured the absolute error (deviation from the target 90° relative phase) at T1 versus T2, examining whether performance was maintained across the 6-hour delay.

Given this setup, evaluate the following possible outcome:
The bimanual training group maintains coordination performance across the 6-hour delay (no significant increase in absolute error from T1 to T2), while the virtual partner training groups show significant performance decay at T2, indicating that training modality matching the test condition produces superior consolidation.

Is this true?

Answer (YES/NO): NO